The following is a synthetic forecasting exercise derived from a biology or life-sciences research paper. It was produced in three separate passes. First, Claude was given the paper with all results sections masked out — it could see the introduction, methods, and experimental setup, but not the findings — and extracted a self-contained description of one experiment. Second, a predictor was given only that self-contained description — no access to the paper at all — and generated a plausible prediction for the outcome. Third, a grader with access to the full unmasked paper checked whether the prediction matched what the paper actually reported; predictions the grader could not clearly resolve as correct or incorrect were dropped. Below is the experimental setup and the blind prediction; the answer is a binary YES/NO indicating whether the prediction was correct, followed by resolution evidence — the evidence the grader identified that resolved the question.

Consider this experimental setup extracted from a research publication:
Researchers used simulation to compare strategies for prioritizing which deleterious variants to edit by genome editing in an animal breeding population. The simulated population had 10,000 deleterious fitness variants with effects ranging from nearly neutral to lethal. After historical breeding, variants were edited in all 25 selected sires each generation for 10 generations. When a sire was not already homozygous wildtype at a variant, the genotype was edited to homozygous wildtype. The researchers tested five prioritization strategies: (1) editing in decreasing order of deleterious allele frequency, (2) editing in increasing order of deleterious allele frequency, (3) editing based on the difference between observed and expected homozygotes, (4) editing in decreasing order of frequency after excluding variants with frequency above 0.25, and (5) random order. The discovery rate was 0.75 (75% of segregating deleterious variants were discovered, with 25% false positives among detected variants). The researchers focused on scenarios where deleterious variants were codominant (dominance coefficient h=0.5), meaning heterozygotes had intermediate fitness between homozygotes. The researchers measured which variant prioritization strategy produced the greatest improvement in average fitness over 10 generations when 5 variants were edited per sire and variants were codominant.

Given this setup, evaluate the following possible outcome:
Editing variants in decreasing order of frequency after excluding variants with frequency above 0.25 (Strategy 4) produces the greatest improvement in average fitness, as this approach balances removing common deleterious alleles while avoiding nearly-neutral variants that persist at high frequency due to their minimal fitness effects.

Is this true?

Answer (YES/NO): NO